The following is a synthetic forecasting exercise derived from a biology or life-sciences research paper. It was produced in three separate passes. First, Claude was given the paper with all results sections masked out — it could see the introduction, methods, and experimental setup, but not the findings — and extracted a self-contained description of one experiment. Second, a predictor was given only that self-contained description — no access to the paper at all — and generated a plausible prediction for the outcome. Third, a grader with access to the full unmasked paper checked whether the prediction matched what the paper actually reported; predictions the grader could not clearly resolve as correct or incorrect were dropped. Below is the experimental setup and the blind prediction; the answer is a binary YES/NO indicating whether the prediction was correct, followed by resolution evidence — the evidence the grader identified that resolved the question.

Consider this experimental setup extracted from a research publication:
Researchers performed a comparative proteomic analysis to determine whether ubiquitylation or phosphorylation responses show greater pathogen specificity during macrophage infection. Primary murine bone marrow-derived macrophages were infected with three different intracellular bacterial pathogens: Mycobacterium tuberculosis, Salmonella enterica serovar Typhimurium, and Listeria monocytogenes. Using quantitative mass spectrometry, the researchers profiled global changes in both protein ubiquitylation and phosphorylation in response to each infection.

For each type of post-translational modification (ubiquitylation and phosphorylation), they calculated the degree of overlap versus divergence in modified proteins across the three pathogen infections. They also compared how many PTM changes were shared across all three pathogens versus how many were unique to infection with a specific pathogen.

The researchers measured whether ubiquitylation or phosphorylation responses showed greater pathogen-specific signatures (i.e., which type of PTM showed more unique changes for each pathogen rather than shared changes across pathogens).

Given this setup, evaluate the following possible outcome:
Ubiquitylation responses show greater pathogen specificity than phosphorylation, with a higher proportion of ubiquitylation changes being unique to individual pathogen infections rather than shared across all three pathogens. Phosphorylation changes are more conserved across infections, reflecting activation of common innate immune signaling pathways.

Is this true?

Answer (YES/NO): YES